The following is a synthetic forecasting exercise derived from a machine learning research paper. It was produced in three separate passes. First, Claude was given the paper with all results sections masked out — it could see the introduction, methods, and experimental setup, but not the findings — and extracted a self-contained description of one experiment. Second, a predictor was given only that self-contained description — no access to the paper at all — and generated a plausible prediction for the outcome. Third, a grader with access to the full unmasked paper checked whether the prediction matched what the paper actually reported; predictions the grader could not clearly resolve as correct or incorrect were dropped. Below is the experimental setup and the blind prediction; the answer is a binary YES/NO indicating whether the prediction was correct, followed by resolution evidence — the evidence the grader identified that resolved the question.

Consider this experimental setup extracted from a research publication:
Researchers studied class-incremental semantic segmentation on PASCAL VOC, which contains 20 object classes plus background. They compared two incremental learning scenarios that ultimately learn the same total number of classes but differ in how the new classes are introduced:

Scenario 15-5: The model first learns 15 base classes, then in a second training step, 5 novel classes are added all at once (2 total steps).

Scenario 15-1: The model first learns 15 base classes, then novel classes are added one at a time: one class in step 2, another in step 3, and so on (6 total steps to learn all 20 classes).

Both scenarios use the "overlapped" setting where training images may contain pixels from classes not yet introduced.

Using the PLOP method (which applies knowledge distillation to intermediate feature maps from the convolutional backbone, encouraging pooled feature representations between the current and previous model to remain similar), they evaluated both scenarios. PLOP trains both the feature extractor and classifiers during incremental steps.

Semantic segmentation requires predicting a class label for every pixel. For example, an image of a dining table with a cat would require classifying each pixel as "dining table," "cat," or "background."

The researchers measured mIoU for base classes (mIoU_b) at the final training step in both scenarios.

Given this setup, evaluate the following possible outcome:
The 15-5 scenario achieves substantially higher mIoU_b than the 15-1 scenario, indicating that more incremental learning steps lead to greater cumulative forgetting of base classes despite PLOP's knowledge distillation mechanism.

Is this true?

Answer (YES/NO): YES